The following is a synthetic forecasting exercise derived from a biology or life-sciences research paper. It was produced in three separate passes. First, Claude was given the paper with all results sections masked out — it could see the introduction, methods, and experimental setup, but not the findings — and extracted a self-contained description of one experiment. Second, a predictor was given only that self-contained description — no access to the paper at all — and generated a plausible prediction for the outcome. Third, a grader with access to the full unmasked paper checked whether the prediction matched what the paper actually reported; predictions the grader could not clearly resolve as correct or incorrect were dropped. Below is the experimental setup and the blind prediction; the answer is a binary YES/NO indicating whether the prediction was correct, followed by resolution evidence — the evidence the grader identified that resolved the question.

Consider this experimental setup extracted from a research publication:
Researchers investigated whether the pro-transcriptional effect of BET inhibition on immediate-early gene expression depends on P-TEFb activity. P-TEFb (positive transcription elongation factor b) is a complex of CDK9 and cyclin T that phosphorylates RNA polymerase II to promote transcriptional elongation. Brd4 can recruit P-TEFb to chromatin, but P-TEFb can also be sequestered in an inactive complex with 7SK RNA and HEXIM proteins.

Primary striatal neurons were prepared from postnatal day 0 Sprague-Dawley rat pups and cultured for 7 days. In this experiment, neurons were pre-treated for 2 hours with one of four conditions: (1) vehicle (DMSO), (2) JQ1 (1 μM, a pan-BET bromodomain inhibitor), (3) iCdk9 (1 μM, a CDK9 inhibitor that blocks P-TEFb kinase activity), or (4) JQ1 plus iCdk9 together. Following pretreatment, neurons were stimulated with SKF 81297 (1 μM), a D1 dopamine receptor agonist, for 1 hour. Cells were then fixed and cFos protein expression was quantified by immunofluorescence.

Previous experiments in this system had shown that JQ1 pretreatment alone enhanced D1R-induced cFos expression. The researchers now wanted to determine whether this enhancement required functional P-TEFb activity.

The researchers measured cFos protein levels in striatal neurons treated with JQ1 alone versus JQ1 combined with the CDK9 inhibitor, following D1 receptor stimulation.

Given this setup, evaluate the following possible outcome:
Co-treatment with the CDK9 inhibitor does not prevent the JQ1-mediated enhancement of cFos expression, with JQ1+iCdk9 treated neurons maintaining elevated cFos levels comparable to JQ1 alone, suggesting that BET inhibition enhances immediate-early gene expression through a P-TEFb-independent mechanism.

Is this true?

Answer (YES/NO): NO